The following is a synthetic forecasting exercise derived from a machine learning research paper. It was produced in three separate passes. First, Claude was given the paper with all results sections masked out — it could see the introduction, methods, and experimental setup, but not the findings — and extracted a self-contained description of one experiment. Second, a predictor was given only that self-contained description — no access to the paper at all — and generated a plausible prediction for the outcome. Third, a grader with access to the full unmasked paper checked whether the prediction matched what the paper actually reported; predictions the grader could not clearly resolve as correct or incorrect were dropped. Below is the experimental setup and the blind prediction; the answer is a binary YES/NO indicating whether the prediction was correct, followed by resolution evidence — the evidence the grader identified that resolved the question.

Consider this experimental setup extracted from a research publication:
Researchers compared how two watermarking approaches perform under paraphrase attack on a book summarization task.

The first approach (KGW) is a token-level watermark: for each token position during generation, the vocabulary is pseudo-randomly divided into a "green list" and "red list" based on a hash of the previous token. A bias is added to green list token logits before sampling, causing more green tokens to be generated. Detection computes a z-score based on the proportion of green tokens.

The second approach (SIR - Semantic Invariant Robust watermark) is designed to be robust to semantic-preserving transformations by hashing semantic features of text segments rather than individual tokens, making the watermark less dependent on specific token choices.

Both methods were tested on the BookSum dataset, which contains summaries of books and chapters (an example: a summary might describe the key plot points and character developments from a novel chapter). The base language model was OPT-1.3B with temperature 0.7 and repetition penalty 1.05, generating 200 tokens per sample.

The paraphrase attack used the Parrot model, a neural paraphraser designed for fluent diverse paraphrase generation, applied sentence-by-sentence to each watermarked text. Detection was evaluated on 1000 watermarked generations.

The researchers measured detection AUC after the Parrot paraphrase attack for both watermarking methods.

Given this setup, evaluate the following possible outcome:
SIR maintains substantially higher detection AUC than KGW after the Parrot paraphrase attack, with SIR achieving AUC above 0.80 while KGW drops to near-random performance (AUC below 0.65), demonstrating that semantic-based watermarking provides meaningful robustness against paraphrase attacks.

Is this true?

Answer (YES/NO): NO